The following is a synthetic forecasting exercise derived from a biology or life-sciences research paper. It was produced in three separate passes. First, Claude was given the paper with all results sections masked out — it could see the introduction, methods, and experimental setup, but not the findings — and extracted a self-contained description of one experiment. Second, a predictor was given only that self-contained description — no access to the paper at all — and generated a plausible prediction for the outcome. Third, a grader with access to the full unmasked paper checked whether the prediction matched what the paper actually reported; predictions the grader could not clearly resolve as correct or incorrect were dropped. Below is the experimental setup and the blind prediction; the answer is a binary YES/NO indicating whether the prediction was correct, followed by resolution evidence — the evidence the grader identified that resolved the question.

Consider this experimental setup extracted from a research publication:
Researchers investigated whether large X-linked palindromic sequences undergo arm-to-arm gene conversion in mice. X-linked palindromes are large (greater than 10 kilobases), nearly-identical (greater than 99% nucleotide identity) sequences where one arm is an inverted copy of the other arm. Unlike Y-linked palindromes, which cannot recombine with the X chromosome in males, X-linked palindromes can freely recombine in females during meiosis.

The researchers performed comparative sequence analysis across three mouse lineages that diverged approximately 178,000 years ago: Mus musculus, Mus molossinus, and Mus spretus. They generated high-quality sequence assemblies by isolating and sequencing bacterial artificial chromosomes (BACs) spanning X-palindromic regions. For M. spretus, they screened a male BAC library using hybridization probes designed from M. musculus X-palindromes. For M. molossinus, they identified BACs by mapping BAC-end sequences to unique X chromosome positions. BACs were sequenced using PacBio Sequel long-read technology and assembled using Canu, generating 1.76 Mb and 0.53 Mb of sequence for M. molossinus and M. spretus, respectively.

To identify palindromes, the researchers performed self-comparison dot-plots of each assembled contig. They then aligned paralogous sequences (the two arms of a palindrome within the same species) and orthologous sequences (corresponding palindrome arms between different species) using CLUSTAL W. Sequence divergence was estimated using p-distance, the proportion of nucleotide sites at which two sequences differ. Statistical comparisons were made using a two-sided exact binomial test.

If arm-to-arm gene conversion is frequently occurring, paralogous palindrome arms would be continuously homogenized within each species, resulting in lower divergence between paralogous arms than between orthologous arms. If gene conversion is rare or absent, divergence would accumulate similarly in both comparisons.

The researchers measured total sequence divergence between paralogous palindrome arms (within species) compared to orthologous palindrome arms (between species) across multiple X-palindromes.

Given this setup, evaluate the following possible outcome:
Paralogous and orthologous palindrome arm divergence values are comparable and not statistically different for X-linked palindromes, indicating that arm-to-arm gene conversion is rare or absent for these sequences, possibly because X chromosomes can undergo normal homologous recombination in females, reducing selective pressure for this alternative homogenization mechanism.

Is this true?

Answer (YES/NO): NO